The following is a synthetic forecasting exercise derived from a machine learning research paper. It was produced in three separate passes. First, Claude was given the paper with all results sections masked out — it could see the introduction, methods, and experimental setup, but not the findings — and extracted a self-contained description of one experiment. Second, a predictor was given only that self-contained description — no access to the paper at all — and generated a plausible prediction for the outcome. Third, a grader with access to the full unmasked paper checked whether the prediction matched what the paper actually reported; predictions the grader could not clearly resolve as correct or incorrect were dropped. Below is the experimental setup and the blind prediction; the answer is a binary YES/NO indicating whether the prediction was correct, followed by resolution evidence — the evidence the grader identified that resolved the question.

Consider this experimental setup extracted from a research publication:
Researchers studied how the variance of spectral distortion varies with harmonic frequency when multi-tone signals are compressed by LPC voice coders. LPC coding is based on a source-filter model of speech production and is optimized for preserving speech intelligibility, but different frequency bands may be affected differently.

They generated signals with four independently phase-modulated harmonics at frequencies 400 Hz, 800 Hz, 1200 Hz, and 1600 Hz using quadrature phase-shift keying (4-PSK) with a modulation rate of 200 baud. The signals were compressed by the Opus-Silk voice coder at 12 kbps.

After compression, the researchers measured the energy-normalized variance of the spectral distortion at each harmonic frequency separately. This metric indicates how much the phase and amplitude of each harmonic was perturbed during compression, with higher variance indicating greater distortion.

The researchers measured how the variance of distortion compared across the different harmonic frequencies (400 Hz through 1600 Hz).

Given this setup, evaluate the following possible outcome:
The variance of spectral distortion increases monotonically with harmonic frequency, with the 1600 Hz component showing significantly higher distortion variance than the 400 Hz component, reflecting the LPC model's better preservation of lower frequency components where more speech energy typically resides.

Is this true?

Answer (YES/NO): YES